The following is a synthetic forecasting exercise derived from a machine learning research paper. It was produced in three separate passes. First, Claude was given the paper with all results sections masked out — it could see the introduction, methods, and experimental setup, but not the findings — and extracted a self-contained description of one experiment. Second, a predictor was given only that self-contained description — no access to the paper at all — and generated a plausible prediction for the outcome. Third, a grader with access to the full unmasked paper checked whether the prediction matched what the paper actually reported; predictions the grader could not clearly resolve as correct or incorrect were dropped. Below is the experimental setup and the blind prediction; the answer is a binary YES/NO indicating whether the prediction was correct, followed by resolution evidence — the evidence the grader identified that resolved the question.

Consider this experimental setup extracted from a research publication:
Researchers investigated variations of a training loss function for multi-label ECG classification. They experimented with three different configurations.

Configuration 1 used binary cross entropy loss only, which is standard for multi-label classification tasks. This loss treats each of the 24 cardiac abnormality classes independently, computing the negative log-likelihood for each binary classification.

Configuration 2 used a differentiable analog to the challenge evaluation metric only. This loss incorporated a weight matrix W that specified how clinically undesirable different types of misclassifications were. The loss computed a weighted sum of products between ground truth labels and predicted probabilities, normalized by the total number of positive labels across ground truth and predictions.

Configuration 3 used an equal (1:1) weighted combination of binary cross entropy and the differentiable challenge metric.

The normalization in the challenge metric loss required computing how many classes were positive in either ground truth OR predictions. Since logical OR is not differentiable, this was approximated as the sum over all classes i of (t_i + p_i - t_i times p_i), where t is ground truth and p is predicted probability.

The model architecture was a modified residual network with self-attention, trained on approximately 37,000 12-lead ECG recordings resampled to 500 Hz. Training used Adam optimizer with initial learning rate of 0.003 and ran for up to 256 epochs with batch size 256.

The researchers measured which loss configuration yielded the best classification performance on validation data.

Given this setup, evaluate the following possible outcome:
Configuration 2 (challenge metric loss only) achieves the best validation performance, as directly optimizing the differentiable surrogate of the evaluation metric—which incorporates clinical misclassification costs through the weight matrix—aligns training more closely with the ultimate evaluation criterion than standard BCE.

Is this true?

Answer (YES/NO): NO